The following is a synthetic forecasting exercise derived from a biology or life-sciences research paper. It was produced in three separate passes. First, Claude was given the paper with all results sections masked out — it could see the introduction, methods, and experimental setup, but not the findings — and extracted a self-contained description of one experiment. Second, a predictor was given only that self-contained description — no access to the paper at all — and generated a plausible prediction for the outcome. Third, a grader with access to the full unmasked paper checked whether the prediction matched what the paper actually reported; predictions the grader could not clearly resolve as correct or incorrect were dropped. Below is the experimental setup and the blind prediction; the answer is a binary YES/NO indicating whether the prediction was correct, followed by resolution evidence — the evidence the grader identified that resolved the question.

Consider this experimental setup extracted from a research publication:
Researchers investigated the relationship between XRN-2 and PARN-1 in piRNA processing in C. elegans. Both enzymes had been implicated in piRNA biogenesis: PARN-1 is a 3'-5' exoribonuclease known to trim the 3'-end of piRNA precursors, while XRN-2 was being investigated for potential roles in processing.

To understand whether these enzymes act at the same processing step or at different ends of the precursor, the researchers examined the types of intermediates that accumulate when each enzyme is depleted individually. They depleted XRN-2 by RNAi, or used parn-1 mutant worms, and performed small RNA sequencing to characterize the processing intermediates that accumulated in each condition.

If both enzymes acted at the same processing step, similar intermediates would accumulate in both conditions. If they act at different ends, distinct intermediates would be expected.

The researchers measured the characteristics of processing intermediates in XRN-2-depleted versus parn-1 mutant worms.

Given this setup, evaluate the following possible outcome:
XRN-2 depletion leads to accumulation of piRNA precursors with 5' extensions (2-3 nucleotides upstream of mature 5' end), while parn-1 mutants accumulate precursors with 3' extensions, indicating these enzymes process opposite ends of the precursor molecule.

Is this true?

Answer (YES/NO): YES